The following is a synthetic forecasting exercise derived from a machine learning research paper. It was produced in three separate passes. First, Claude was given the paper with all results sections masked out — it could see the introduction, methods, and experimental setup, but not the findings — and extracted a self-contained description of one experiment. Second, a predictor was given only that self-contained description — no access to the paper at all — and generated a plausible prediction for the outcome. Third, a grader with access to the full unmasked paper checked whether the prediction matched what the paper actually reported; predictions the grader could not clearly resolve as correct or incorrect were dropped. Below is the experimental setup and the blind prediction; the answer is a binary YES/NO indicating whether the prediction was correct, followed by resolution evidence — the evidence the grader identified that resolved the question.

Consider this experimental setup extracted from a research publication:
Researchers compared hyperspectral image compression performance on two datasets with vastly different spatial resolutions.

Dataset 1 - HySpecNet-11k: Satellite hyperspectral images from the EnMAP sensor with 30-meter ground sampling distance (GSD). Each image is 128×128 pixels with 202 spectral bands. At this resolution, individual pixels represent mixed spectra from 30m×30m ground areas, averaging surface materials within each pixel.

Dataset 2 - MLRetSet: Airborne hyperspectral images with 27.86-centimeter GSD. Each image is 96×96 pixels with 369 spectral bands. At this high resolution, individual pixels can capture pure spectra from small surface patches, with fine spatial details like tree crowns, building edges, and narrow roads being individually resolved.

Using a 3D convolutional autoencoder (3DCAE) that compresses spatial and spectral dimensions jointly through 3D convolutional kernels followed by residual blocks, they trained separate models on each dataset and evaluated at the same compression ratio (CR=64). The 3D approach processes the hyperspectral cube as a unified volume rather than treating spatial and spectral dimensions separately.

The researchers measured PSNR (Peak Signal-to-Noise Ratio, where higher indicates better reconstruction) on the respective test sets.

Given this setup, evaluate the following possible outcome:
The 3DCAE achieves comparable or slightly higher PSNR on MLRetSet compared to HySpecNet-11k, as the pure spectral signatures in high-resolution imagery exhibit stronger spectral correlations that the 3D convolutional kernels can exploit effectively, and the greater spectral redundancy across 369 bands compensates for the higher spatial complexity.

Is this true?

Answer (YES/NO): YES